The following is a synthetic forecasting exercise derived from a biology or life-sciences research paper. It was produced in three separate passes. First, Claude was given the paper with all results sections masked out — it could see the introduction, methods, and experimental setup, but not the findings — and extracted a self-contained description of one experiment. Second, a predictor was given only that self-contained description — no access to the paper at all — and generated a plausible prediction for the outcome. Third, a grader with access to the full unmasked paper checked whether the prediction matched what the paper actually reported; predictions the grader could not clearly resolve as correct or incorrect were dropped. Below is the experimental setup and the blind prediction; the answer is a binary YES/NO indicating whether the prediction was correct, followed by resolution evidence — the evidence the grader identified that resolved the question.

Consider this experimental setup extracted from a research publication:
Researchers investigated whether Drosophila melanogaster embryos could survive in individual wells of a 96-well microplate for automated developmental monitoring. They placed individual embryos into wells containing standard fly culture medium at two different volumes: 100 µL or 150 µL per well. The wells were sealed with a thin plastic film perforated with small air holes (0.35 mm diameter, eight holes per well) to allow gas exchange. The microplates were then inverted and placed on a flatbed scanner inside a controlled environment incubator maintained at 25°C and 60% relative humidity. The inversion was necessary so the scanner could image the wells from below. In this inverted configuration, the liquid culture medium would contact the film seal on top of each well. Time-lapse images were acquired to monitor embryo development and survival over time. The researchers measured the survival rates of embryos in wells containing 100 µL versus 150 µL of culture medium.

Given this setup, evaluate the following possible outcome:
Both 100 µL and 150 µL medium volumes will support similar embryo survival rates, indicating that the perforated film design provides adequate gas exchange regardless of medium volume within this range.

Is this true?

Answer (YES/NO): NO